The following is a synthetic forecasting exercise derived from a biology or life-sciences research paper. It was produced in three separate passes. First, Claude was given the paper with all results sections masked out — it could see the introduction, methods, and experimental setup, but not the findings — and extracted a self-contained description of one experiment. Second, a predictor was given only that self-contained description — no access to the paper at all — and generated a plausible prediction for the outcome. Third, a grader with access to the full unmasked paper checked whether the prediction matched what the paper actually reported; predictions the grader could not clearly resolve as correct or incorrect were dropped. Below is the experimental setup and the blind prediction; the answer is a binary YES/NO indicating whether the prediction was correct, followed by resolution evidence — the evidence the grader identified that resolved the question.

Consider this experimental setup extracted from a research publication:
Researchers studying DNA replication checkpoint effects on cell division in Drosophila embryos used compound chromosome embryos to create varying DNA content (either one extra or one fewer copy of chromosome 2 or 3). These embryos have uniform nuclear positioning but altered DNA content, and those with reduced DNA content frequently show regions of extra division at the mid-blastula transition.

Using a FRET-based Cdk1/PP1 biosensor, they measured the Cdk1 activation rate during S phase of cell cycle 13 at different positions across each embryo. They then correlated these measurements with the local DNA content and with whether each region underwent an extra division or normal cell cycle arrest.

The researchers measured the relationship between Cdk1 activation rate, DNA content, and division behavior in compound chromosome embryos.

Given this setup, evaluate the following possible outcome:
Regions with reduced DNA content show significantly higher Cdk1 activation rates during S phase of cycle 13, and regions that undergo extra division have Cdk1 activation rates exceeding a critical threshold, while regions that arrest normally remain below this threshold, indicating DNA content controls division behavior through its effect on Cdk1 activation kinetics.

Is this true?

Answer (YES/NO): NO